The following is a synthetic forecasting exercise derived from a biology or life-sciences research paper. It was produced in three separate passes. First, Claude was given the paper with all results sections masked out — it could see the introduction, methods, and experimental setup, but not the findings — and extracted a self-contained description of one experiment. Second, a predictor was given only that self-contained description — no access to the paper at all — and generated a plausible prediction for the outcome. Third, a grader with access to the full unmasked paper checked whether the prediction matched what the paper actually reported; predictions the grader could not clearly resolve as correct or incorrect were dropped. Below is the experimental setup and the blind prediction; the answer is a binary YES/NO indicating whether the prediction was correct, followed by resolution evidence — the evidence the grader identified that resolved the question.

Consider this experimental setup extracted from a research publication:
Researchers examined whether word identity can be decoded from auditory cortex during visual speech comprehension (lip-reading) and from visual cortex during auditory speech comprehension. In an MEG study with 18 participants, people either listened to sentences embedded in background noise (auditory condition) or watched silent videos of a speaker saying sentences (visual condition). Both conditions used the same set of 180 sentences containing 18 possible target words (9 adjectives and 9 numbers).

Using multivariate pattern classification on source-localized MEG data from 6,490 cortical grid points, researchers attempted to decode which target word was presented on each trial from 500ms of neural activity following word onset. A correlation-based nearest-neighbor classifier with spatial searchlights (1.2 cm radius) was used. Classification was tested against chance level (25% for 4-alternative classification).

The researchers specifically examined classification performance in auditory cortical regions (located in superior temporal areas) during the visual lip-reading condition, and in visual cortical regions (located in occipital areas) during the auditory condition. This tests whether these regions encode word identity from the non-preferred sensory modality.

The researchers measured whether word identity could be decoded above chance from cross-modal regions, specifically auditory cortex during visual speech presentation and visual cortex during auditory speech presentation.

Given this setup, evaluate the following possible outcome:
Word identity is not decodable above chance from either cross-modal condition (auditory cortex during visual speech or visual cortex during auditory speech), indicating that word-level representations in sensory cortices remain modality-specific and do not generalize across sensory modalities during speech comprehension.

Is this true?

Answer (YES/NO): YES